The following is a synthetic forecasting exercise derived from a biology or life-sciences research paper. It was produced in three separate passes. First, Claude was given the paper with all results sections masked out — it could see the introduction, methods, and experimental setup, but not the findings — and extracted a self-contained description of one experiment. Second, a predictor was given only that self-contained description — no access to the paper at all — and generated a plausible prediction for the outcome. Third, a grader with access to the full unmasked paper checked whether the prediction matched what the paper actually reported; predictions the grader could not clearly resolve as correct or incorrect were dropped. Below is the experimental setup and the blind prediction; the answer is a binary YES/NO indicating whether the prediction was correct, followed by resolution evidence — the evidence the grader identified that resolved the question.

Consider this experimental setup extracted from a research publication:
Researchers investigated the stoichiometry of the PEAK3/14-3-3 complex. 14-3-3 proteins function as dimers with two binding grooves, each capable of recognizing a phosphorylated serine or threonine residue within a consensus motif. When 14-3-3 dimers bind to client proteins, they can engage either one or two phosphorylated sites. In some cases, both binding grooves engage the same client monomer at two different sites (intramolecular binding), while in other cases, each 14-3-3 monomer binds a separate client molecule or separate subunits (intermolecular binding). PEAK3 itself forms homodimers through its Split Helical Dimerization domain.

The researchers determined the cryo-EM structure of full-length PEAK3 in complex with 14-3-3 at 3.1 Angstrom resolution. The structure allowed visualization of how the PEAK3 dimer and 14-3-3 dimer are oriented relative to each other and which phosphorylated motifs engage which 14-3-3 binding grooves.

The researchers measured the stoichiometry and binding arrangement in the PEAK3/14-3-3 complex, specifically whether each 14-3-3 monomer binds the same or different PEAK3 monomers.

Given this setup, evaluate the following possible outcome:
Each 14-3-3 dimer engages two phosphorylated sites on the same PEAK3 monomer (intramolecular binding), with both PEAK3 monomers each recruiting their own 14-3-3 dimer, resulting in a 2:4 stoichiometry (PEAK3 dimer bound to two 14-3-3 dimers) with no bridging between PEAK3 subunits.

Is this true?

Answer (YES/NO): NO